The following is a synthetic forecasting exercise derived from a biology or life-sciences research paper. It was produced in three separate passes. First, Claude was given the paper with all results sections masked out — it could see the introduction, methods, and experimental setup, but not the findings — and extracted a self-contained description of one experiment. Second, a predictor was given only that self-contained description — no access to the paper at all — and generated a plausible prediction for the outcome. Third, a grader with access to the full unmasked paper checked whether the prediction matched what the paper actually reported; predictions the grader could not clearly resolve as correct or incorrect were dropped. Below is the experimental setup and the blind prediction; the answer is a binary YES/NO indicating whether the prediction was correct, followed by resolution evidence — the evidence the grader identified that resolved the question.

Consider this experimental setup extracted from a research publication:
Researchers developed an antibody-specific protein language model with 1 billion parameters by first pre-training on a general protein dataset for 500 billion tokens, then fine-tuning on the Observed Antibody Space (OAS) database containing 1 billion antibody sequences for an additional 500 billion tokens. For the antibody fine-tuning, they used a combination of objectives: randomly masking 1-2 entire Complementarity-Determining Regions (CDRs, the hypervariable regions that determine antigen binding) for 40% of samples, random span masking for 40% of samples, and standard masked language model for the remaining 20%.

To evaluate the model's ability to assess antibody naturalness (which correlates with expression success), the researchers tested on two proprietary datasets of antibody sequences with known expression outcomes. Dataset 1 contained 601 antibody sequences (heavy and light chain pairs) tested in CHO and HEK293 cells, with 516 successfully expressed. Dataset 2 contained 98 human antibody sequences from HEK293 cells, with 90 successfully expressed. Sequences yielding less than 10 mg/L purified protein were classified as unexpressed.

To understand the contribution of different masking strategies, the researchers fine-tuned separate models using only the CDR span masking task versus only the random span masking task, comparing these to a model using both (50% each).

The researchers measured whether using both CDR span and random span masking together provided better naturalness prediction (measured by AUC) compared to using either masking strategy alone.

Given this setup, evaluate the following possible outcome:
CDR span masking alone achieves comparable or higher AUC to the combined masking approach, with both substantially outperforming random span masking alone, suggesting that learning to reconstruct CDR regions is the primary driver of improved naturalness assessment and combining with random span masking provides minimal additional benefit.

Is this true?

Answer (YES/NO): NO